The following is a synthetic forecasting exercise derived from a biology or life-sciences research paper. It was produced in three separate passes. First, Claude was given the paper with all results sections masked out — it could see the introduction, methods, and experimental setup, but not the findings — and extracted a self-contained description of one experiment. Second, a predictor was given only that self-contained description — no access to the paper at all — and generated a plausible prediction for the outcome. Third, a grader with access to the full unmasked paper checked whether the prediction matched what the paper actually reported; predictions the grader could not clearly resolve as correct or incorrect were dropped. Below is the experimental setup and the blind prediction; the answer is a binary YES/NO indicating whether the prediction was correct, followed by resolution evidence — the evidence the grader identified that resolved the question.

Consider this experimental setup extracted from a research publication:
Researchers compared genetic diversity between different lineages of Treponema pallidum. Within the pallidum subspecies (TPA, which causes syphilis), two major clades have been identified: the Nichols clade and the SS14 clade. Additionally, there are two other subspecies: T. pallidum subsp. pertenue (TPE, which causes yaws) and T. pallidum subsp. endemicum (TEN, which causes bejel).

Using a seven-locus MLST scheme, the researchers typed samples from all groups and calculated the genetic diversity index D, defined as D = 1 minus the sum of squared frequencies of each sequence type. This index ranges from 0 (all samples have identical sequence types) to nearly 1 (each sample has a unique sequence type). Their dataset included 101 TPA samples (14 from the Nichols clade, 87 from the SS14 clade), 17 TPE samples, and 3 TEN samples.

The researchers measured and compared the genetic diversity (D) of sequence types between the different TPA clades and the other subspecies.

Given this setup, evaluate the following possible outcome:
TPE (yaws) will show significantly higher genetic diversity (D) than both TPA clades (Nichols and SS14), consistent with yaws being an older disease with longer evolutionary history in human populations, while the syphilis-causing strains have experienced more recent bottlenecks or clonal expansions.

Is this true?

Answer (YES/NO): NO